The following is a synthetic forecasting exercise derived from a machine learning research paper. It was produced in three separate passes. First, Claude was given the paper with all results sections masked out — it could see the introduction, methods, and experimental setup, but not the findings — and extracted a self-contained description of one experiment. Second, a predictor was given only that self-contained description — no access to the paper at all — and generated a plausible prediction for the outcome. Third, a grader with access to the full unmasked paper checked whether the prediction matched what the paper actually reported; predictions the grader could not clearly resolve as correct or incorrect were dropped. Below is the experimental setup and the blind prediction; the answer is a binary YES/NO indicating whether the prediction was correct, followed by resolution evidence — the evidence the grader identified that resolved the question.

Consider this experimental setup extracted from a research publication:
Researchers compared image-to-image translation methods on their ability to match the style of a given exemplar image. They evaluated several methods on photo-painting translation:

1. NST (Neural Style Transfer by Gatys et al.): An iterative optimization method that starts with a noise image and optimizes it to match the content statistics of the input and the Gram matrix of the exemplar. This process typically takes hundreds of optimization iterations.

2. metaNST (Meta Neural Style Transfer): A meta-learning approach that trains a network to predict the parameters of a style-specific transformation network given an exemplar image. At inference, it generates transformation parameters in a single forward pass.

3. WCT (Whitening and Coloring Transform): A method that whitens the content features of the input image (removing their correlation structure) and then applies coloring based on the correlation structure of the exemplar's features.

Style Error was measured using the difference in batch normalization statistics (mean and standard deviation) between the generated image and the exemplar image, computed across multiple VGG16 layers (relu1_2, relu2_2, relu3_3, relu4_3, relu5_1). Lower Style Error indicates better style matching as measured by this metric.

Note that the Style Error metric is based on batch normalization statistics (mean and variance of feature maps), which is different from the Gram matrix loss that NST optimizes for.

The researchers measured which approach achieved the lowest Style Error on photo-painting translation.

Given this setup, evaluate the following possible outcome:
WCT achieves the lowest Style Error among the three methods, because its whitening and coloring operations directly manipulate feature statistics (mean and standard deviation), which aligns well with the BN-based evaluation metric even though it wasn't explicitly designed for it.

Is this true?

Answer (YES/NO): YES